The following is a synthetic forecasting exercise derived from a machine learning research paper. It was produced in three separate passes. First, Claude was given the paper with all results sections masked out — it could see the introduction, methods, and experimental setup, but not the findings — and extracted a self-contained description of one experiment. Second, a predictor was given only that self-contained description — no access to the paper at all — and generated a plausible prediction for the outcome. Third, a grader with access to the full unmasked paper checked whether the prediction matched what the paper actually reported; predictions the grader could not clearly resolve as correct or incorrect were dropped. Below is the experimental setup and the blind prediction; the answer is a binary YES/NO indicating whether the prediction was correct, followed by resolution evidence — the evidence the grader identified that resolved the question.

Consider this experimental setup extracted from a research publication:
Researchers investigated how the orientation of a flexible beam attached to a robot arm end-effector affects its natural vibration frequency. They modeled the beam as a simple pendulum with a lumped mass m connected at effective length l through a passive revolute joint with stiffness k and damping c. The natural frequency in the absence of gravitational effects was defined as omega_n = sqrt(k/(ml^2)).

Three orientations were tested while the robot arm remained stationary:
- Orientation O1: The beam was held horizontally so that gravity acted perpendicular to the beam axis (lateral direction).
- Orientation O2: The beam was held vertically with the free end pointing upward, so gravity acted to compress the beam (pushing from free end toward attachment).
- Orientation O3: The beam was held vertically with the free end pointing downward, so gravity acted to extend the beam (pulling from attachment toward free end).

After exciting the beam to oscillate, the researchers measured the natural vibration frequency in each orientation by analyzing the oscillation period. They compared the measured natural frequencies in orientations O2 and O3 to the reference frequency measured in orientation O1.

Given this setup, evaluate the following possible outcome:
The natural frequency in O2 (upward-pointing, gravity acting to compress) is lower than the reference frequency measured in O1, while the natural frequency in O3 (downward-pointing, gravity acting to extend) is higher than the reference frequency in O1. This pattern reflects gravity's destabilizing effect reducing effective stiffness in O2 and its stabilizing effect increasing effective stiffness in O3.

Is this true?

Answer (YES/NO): YES